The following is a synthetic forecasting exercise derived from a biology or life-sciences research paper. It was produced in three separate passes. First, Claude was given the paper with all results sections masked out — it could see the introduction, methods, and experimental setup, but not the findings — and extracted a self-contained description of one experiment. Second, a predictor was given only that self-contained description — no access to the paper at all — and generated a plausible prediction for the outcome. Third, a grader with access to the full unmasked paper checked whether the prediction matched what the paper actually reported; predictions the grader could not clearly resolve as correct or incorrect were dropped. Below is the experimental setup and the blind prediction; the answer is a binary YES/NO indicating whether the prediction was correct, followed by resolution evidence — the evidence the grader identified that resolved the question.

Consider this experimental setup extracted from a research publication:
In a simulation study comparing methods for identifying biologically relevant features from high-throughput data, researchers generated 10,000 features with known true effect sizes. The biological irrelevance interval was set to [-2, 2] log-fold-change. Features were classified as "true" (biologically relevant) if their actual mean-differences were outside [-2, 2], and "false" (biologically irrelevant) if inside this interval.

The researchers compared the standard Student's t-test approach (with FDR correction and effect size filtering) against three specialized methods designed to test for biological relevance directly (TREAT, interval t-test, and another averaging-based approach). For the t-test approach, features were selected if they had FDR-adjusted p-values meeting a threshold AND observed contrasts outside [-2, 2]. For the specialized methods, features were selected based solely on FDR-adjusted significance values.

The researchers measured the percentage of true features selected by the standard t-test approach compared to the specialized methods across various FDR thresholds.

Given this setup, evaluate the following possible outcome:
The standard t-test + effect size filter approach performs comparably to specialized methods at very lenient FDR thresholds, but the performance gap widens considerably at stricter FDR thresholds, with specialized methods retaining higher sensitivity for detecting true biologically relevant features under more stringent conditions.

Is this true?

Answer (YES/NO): NO